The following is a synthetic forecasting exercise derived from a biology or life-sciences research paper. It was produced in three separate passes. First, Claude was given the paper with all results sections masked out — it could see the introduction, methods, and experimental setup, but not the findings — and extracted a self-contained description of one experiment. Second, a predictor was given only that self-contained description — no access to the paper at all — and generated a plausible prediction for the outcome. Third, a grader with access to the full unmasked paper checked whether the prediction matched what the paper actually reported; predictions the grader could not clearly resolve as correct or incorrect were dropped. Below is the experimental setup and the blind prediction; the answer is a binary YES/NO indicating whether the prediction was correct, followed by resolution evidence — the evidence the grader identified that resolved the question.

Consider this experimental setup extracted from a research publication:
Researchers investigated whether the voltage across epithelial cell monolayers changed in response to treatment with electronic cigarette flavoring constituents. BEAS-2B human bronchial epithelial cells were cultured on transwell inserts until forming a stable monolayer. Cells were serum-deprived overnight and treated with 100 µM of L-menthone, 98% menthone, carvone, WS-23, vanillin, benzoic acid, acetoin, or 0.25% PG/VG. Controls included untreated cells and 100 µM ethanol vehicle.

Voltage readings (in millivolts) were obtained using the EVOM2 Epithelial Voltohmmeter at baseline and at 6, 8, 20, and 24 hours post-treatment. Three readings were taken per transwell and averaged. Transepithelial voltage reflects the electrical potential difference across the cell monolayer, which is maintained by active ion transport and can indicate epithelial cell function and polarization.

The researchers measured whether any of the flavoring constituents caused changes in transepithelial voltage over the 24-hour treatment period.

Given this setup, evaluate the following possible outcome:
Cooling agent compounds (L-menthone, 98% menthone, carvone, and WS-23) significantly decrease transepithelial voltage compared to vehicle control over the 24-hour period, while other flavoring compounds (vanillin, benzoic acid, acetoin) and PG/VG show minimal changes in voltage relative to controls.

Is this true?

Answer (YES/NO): NO